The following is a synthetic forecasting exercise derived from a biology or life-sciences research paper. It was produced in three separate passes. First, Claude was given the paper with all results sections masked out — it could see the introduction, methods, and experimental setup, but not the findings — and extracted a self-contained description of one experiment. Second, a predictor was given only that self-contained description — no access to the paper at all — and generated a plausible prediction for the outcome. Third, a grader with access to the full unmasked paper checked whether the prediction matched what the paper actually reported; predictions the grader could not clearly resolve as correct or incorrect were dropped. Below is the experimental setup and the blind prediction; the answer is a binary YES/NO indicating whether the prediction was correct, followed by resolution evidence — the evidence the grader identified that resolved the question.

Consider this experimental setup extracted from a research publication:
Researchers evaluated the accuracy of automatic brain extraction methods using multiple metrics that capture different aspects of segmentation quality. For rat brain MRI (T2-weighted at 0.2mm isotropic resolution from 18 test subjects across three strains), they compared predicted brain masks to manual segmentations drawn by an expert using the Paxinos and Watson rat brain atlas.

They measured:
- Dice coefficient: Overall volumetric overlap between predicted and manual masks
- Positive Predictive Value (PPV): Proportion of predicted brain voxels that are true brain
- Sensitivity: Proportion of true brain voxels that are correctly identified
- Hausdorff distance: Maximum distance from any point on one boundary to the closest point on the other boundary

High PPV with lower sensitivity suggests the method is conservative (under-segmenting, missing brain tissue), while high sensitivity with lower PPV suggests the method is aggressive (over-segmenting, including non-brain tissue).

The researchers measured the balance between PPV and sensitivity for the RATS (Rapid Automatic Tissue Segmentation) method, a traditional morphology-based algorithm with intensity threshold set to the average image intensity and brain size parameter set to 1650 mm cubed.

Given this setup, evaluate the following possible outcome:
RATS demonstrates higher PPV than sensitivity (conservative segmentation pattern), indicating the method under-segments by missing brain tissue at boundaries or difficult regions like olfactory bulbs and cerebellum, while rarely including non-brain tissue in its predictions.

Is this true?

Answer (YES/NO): YES